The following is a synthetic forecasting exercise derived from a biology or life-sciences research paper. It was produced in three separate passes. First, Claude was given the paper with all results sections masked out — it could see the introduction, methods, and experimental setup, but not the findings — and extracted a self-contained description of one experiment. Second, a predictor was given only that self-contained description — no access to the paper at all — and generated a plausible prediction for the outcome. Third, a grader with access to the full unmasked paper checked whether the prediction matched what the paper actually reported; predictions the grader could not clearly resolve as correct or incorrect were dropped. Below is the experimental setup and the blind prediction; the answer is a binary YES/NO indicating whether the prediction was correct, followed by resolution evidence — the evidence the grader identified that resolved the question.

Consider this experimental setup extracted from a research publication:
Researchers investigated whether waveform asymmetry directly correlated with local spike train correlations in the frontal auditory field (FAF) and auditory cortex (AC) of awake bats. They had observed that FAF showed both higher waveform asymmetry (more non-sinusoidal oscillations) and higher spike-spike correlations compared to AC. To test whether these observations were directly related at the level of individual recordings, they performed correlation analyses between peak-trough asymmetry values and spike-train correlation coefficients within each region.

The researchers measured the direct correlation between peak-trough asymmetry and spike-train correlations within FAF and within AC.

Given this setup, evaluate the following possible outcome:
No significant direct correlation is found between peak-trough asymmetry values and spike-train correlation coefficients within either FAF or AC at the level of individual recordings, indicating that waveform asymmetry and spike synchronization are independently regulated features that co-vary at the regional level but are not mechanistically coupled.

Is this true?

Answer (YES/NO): NO